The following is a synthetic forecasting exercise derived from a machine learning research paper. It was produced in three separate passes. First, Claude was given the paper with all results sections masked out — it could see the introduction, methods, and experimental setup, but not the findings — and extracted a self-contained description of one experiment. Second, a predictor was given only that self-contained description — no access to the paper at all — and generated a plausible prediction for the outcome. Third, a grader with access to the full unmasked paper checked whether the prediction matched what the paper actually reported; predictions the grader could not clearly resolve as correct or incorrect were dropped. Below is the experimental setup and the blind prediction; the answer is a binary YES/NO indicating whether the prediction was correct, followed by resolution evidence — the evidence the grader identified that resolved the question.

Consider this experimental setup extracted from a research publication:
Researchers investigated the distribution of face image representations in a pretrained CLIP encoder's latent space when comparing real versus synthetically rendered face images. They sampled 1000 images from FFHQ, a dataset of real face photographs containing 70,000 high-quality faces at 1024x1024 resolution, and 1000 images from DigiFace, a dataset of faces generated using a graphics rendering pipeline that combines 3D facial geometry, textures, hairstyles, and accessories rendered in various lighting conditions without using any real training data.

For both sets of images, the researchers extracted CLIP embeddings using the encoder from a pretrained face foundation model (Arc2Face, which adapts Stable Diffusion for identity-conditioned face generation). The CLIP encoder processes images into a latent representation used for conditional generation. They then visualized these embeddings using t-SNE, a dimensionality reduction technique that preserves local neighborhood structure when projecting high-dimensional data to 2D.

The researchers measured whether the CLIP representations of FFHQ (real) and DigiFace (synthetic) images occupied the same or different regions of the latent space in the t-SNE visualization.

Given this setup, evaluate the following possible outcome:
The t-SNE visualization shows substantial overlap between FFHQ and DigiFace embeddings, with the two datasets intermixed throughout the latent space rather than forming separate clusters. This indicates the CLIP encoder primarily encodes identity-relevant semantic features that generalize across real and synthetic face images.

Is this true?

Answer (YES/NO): NO